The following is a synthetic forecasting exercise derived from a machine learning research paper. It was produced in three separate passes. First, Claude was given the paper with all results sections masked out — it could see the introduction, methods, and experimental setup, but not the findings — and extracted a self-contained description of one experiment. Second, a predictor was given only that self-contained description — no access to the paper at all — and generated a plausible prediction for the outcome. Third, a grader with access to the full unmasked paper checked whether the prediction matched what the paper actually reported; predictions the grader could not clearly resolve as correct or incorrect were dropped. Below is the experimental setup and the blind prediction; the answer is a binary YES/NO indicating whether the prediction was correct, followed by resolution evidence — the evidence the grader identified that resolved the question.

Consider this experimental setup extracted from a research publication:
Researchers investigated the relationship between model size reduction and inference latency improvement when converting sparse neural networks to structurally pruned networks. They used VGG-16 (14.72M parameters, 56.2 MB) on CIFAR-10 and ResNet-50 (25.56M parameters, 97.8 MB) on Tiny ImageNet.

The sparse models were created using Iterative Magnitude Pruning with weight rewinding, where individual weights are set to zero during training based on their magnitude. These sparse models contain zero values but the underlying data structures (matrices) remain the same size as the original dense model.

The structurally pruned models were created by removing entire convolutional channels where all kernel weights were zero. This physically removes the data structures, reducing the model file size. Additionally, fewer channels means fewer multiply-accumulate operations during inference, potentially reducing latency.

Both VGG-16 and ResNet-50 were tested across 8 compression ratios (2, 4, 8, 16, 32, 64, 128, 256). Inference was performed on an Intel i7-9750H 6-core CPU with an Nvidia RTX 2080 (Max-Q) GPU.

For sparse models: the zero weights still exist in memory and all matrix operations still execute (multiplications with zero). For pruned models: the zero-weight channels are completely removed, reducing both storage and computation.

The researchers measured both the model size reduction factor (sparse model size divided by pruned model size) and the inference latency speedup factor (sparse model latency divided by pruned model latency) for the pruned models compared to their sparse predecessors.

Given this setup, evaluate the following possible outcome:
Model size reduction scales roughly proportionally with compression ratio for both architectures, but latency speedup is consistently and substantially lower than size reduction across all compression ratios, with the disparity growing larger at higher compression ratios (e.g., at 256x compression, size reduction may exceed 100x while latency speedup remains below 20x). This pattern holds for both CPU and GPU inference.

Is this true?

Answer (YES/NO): NO